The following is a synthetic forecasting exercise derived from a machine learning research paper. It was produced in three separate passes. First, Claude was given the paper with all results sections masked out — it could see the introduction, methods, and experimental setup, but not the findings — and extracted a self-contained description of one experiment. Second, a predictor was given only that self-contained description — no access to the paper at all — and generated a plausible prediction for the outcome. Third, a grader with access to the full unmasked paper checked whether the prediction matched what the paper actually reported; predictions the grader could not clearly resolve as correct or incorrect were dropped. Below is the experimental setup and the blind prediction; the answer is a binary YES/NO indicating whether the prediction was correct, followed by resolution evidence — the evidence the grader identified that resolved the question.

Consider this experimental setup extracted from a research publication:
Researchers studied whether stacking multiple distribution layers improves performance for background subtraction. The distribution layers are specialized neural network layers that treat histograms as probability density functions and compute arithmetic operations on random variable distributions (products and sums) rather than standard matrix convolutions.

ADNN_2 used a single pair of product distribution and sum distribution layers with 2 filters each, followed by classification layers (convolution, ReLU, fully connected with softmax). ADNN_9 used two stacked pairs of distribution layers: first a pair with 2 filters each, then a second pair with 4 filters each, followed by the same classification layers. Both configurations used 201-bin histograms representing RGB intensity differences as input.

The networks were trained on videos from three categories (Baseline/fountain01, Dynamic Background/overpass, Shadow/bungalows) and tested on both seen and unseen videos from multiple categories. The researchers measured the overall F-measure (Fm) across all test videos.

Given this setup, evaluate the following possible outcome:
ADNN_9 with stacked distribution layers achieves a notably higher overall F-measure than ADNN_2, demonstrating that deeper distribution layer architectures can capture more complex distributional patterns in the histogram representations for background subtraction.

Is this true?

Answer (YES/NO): NO